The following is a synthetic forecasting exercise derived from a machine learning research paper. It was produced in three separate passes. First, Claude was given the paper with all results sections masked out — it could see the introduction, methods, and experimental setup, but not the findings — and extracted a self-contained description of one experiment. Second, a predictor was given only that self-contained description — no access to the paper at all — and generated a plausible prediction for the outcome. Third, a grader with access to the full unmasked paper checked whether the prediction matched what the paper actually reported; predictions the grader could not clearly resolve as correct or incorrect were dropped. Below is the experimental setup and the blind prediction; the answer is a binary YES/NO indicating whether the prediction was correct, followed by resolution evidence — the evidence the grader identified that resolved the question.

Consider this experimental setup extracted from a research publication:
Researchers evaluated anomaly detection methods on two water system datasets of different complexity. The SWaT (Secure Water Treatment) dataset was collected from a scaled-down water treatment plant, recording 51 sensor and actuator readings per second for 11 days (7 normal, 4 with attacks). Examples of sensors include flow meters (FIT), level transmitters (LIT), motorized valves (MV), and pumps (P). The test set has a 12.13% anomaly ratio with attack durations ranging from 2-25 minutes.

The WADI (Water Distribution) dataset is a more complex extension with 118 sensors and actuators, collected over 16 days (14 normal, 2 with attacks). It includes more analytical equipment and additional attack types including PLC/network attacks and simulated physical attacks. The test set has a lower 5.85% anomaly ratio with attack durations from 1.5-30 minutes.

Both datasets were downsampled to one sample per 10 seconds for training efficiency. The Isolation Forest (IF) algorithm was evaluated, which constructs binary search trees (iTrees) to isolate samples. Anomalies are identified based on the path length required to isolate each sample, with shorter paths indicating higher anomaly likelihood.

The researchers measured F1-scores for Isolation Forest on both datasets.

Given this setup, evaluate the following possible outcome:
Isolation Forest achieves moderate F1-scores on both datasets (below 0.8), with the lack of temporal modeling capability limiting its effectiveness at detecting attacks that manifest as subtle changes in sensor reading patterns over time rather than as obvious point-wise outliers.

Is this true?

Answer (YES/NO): NO